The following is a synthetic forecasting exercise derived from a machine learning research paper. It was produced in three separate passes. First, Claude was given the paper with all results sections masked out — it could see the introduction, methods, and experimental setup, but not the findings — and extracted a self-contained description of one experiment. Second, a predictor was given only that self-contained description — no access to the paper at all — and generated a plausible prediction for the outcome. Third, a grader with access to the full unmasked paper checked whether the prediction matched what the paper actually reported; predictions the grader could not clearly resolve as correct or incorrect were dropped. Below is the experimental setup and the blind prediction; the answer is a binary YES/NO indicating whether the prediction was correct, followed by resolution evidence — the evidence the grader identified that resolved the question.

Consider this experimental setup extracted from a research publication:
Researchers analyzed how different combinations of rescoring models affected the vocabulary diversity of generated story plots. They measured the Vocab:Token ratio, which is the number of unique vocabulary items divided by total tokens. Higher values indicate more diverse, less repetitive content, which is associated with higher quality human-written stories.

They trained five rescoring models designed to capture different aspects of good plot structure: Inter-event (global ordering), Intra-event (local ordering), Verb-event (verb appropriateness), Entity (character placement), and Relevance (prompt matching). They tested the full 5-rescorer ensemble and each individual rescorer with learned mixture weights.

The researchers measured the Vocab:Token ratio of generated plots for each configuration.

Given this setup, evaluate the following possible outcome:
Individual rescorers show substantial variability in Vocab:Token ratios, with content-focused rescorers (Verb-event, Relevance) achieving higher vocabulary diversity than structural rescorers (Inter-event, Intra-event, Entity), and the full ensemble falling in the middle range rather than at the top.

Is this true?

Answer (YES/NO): NO